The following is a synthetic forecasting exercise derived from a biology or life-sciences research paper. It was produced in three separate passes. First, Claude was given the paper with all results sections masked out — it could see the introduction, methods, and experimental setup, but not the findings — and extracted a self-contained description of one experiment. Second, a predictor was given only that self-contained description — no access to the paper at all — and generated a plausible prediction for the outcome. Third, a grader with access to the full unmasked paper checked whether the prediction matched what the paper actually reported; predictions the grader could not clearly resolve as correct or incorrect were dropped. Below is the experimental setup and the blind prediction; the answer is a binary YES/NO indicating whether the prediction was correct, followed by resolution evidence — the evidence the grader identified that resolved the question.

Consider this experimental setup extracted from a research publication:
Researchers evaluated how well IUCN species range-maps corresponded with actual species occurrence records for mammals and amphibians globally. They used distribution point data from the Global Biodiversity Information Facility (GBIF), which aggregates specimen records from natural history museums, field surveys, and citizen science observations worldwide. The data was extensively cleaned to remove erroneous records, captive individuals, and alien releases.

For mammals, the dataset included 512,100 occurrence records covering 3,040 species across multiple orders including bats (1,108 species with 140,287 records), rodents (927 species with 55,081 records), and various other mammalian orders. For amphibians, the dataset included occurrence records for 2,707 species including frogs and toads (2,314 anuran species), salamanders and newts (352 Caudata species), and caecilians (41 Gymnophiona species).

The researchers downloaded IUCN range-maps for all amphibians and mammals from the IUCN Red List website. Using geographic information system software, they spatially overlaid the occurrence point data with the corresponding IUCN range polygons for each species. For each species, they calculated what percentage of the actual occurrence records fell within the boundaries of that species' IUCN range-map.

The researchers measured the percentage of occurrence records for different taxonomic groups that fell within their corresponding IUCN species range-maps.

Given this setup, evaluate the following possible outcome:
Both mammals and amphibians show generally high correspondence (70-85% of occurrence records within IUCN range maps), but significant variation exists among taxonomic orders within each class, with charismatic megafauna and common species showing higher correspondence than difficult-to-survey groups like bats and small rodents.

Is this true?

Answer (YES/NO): NO